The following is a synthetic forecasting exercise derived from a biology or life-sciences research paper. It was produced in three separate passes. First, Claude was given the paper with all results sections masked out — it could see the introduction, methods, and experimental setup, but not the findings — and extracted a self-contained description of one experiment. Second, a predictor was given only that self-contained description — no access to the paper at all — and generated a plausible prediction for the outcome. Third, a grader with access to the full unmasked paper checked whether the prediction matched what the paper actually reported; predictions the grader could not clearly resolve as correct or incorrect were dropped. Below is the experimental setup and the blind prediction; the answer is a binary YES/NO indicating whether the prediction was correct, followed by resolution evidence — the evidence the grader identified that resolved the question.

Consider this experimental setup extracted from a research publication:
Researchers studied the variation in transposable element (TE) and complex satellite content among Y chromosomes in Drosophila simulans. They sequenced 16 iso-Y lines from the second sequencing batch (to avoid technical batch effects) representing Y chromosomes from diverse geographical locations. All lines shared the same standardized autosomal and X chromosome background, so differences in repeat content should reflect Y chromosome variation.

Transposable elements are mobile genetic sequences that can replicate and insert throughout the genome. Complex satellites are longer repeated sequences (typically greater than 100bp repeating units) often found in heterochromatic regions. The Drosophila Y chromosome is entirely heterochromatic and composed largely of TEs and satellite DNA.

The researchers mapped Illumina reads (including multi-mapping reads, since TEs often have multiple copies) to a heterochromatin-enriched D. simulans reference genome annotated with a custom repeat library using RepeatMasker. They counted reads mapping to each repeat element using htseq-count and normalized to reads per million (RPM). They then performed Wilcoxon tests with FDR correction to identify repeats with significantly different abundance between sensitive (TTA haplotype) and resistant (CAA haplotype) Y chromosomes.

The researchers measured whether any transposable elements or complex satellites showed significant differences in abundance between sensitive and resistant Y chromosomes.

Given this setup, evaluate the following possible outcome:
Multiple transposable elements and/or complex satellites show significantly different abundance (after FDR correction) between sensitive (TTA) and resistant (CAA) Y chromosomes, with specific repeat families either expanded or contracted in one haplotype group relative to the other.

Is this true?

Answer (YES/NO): NO